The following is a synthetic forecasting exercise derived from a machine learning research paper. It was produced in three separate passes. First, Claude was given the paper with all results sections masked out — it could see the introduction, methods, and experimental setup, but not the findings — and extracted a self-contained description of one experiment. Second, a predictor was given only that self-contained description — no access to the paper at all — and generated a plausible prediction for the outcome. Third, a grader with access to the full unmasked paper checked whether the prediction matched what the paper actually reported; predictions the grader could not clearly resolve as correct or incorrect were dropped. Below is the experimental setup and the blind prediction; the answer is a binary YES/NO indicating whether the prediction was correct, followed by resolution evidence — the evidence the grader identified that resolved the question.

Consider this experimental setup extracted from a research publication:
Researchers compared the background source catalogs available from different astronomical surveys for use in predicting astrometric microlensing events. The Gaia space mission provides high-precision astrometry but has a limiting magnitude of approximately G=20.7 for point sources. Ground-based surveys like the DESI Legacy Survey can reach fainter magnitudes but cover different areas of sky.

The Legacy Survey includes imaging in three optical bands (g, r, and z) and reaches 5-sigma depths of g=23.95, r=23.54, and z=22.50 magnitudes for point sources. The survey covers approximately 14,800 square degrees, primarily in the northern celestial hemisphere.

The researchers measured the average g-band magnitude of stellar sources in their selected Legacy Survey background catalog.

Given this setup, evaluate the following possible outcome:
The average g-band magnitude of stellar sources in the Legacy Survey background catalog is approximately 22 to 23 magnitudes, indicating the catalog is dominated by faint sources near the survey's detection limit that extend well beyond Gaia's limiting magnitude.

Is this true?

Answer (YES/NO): NO